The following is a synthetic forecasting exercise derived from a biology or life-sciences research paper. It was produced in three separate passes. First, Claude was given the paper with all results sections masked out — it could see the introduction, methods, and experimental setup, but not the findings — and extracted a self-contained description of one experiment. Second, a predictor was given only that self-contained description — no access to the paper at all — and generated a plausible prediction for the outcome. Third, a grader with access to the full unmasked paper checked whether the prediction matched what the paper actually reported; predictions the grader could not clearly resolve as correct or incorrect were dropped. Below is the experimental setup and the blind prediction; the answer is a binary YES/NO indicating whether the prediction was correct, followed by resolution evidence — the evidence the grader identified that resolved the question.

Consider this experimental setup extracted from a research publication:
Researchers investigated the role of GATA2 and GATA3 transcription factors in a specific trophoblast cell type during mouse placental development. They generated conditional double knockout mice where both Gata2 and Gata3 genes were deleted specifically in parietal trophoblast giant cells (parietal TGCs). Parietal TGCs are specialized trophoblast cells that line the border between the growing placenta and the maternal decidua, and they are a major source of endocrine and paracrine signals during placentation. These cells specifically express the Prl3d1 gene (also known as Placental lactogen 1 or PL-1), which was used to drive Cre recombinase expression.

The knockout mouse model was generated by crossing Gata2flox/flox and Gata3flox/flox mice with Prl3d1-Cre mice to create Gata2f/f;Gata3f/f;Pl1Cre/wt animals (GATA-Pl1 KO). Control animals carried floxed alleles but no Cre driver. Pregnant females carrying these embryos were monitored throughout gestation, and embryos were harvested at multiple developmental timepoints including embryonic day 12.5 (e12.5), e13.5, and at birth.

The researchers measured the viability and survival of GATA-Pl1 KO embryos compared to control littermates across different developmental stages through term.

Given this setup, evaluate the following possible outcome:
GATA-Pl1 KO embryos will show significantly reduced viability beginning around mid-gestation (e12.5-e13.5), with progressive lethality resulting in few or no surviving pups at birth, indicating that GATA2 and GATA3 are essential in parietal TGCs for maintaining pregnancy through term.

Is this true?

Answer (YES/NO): YES